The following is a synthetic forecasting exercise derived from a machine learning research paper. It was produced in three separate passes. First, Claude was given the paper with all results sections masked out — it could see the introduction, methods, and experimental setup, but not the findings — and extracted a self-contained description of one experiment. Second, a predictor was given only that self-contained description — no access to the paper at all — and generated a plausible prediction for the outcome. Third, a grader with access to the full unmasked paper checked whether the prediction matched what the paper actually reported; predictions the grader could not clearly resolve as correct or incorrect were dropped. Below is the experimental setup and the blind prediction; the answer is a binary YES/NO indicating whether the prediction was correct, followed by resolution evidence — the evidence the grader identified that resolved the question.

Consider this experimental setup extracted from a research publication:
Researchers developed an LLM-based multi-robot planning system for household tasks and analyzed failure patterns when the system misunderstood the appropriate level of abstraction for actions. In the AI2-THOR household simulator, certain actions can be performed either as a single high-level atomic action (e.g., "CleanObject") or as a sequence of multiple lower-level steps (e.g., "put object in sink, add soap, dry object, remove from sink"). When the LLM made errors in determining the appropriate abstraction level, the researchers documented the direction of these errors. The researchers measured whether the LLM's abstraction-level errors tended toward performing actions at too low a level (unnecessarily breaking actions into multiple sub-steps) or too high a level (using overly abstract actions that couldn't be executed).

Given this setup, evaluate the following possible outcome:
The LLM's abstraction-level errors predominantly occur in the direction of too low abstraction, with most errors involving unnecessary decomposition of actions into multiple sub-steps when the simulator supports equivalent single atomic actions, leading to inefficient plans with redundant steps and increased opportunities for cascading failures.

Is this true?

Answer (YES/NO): YES